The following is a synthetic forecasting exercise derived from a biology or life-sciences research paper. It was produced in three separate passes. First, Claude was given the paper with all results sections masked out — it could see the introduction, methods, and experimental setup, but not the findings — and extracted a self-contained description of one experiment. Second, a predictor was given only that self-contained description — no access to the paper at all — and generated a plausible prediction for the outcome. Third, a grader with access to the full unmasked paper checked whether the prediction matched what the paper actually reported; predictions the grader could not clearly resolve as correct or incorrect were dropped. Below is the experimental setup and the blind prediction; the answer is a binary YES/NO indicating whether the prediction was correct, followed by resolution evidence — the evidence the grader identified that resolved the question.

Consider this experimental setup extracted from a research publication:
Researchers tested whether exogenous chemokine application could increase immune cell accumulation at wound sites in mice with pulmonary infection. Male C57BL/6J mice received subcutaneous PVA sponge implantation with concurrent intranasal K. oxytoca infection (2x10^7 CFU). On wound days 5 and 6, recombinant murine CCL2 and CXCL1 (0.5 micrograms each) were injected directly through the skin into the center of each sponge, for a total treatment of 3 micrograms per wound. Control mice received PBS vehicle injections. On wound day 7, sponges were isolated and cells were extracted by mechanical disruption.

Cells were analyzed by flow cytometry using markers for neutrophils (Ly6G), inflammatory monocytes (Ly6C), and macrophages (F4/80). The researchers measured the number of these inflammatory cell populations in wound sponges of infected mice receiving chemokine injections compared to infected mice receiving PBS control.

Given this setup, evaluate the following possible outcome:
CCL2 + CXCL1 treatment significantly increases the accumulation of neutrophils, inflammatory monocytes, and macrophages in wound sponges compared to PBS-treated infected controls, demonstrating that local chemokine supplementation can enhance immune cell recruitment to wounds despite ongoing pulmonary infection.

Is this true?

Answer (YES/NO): NO